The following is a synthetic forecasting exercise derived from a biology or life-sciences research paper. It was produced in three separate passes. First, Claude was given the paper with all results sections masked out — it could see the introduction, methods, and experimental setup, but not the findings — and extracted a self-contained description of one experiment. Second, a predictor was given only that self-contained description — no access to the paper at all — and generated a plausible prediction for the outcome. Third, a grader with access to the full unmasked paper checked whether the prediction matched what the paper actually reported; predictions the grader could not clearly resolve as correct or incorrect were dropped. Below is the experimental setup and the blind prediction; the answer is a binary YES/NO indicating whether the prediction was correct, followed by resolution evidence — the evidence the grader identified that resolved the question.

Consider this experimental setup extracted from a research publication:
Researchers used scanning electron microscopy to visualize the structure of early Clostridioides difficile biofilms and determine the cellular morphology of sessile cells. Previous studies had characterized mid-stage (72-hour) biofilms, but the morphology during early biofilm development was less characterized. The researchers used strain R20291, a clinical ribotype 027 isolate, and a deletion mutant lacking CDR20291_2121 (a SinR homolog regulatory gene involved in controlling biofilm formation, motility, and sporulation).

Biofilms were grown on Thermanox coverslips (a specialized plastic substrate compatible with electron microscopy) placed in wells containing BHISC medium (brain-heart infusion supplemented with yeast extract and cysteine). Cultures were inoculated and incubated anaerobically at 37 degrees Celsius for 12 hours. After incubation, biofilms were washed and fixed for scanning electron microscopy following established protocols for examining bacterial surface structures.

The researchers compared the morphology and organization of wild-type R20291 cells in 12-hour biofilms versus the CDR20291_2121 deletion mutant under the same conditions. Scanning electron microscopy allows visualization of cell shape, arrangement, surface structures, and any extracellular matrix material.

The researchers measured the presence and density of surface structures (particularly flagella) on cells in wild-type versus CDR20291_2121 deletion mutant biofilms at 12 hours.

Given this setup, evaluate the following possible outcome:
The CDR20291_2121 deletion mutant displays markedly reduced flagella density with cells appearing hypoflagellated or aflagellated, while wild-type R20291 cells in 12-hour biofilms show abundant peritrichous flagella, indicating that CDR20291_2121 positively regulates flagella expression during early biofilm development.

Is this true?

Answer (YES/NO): NO